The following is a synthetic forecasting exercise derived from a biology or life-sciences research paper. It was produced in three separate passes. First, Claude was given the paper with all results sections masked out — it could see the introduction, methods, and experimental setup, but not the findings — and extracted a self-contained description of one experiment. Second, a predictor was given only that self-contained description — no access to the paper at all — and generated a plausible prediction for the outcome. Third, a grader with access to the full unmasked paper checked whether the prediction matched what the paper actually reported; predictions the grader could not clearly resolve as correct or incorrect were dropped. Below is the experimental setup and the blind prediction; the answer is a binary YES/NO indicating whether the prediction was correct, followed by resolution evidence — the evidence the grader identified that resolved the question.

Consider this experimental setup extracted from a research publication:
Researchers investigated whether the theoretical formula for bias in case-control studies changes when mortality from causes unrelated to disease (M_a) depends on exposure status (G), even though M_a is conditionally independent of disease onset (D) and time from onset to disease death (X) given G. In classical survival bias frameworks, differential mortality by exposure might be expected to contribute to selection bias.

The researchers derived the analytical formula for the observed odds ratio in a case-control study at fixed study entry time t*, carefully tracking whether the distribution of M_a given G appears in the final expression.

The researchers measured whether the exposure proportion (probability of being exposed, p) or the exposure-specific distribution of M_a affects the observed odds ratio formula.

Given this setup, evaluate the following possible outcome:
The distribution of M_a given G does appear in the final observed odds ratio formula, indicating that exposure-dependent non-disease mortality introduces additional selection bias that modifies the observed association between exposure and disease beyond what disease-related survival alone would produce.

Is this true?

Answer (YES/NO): NO